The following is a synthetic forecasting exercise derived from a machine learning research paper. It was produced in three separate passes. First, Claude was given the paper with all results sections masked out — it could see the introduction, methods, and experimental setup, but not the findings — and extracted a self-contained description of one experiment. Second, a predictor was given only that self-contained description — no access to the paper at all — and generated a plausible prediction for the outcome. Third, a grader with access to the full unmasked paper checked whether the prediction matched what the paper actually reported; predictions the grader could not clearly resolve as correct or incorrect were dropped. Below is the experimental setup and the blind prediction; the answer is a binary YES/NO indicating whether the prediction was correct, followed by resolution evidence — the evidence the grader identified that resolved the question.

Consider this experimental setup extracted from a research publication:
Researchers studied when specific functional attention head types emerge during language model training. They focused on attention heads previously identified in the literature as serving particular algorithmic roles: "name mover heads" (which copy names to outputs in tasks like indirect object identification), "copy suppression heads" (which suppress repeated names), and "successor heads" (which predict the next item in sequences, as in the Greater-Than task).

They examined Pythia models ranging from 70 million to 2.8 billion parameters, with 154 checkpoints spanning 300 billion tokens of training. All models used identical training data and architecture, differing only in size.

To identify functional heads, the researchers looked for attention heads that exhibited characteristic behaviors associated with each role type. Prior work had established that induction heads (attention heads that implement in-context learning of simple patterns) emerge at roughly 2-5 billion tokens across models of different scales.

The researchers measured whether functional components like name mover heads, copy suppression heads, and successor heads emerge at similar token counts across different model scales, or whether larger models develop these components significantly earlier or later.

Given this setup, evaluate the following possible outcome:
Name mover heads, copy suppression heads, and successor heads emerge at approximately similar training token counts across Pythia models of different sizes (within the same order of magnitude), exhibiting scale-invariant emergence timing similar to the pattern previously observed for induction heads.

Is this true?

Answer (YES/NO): YES